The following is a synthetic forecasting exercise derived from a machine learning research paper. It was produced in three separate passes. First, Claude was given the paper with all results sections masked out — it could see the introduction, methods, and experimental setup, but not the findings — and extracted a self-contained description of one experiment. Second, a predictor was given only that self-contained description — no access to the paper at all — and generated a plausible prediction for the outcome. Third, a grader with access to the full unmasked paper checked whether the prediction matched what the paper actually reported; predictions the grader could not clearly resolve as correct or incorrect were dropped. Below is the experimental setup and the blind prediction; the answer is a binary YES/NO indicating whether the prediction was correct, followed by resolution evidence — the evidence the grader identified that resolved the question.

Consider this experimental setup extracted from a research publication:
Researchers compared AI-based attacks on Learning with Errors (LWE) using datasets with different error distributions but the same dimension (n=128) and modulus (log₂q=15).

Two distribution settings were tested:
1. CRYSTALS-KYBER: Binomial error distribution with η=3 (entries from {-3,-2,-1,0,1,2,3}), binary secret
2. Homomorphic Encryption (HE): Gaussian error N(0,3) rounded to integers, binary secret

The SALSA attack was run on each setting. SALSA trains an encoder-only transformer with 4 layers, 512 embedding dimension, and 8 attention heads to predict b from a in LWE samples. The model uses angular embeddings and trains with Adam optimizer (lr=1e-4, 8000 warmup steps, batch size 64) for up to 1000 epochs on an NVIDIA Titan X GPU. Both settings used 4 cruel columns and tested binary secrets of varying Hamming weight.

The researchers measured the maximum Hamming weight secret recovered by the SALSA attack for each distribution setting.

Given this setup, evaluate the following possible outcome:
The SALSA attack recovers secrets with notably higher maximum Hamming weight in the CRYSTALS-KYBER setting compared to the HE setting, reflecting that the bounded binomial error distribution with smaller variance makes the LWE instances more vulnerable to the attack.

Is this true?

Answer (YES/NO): NO